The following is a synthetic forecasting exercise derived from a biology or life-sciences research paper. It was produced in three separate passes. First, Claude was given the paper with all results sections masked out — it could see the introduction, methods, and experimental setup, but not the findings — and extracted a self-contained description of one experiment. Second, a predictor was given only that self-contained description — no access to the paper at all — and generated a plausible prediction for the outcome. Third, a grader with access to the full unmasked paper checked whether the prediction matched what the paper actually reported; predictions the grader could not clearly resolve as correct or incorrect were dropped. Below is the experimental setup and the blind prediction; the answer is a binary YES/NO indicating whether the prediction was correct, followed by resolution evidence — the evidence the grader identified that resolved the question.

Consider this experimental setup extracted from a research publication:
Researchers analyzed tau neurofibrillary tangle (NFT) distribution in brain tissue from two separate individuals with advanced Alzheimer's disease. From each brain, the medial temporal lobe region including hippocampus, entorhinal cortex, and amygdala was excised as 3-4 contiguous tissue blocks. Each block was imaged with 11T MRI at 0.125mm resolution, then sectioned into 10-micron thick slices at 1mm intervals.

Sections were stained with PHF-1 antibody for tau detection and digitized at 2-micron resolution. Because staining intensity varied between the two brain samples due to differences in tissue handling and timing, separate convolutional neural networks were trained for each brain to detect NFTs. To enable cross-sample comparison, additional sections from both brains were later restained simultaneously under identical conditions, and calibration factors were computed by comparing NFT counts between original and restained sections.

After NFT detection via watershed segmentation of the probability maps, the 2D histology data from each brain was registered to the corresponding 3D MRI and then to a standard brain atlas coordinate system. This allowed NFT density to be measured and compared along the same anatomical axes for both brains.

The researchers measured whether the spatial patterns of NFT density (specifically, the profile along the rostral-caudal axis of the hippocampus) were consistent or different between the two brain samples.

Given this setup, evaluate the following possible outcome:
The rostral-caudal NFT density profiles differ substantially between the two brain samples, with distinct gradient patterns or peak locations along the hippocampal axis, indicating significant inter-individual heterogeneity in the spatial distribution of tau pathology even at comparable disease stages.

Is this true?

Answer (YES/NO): NO